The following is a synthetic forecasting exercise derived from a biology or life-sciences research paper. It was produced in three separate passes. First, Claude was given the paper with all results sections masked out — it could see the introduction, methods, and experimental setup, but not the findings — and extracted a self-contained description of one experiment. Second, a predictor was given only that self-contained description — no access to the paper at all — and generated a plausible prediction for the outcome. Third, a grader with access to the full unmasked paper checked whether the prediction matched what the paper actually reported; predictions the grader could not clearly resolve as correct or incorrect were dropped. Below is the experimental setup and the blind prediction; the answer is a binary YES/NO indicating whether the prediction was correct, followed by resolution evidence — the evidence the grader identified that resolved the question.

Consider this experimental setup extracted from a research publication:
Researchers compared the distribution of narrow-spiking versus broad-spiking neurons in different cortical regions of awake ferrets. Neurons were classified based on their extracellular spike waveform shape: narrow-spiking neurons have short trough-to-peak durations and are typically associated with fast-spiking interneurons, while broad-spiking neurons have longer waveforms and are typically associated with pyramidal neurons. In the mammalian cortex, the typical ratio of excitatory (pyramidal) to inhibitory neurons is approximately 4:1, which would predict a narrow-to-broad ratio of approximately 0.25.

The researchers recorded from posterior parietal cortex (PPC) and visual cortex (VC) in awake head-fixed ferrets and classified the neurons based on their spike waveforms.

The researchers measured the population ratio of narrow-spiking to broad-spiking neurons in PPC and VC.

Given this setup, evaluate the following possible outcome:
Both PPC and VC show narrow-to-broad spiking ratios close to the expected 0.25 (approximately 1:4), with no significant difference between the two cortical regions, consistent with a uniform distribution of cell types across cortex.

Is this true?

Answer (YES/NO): NO